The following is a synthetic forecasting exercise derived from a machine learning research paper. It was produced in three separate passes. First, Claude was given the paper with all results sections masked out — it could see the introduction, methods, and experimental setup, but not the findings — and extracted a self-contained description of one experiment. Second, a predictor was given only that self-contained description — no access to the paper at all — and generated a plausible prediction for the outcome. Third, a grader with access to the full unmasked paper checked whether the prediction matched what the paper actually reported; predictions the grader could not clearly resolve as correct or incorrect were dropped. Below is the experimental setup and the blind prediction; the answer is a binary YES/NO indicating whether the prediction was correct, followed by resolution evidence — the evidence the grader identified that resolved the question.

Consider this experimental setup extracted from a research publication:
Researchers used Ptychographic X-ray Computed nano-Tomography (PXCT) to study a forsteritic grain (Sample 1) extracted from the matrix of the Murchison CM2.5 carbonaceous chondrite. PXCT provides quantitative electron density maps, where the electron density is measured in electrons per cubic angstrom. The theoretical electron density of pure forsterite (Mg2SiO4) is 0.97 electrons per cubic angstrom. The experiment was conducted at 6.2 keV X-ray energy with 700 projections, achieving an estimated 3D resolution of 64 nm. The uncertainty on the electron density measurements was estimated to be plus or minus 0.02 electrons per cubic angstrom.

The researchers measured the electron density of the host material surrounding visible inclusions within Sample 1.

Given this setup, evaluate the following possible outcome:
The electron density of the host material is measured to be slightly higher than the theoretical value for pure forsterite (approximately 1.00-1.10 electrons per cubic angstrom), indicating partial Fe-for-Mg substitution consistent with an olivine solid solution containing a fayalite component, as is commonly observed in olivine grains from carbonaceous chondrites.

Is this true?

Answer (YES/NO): NO